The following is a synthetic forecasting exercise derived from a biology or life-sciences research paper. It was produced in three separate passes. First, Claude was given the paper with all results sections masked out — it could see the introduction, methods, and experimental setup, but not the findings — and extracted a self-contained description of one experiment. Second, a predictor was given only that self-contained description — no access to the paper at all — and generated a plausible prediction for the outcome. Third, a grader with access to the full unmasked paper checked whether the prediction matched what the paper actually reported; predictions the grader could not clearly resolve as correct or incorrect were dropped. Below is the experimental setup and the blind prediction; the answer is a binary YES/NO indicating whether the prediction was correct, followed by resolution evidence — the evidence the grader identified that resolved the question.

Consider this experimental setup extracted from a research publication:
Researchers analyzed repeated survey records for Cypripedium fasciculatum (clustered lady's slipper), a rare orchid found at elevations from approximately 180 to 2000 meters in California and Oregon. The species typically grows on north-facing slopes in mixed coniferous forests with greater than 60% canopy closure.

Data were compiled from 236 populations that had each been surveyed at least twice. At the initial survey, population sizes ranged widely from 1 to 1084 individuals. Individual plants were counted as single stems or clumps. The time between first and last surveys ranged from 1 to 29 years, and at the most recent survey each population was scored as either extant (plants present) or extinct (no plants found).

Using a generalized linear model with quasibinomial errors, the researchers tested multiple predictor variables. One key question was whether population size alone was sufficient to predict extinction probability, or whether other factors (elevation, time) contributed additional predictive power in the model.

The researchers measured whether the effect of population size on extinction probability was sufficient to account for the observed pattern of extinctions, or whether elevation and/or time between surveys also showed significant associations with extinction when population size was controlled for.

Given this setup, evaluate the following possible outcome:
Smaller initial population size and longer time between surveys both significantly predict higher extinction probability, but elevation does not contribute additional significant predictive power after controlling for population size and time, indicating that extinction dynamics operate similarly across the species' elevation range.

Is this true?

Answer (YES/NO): NO